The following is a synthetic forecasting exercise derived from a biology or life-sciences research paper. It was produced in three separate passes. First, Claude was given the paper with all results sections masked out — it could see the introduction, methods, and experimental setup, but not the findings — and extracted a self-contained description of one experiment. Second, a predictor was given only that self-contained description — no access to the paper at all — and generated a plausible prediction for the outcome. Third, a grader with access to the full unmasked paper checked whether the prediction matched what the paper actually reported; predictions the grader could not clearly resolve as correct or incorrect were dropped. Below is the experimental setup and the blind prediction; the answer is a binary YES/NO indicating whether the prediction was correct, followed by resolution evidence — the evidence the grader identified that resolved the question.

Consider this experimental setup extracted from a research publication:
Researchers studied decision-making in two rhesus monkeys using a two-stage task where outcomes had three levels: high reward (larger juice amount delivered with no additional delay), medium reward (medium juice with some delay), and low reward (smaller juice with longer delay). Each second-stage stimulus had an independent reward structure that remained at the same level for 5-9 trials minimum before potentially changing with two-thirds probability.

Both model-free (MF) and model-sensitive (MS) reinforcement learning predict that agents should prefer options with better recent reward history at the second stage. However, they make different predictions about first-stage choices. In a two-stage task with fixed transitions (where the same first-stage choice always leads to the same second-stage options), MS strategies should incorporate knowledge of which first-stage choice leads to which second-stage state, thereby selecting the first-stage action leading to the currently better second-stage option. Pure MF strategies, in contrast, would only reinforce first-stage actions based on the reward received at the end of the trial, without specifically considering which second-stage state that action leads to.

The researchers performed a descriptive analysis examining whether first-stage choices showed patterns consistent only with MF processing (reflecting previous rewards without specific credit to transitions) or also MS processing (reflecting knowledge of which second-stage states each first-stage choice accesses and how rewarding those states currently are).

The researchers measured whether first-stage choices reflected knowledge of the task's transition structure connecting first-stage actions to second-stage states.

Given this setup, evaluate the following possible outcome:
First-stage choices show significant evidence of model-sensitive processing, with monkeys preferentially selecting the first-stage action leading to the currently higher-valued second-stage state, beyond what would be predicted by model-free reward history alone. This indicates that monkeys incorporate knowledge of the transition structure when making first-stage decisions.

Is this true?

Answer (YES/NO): YES